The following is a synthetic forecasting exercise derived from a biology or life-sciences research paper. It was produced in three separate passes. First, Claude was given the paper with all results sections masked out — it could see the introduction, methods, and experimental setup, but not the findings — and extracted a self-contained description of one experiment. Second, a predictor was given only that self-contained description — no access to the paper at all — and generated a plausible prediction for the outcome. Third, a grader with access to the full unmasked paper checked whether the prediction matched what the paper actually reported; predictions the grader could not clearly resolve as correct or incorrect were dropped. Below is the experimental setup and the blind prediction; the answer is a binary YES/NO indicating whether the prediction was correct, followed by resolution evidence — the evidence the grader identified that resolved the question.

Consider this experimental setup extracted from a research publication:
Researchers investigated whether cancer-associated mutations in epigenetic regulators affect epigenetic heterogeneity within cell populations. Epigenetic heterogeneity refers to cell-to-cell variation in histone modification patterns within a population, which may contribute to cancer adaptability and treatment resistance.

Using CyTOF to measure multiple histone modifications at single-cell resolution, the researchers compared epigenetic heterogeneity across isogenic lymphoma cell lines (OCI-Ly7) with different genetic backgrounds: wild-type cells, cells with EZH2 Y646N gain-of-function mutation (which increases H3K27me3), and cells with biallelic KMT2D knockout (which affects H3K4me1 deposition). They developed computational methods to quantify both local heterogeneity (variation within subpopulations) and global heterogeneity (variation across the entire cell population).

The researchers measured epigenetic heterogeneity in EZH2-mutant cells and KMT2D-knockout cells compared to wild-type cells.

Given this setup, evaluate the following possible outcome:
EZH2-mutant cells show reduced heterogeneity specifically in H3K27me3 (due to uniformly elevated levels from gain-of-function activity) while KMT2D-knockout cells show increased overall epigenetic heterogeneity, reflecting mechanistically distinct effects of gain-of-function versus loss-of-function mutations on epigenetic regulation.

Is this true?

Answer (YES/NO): NO